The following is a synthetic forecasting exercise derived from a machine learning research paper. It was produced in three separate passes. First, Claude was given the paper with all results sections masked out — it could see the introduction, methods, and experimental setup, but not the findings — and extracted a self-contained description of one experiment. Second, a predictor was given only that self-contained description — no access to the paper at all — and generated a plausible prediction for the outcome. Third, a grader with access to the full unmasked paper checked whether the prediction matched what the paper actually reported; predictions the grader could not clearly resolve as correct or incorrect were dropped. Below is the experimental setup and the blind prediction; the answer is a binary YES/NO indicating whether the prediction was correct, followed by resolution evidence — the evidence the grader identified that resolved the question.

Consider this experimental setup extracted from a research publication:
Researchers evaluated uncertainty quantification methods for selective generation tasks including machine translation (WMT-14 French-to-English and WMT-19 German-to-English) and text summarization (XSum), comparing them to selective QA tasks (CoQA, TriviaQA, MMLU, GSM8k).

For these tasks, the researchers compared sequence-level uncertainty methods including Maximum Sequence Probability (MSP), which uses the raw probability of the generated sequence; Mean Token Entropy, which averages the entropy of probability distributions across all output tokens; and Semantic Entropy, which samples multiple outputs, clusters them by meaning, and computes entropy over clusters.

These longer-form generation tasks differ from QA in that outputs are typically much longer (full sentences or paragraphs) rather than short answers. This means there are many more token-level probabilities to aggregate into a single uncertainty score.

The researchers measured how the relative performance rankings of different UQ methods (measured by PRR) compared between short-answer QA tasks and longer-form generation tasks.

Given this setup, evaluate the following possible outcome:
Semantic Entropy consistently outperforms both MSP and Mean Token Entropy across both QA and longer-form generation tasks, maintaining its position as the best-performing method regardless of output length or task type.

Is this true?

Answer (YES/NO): NO